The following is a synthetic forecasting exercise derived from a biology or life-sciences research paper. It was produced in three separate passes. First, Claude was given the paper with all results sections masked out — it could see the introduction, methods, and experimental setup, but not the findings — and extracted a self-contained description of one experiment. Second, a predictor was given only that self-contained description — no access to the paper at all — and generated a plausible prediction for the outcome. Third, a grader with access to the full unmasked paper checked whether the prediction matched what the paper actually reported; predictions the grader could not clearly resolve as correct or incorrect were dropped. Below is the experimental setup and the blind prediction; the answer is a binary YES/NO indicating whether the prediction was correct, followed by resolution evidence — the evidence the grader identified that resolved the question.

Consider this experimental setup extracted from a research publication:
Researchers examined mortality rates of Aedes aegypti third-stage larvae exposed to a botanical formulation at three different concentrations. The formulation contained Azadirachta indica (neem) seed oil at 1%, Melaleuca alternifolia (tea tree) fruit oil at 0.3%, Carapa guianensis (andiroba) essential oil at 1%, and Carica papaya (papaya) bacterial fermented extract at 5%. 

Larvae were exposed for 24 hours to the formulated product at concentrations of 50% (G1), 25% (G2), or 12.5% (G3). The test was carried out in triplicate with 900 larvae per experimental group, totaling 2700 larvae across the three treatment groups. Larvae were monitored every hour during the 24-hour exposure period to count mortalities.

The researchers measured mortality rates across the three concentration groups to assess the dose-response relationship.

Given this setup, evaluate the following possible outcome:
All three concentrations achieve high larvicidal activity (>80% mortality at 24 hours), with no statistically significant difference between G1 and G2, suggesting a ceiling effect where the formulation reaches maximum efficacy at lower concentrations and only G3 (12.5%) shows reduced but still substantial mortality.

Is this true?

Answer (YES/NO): NO